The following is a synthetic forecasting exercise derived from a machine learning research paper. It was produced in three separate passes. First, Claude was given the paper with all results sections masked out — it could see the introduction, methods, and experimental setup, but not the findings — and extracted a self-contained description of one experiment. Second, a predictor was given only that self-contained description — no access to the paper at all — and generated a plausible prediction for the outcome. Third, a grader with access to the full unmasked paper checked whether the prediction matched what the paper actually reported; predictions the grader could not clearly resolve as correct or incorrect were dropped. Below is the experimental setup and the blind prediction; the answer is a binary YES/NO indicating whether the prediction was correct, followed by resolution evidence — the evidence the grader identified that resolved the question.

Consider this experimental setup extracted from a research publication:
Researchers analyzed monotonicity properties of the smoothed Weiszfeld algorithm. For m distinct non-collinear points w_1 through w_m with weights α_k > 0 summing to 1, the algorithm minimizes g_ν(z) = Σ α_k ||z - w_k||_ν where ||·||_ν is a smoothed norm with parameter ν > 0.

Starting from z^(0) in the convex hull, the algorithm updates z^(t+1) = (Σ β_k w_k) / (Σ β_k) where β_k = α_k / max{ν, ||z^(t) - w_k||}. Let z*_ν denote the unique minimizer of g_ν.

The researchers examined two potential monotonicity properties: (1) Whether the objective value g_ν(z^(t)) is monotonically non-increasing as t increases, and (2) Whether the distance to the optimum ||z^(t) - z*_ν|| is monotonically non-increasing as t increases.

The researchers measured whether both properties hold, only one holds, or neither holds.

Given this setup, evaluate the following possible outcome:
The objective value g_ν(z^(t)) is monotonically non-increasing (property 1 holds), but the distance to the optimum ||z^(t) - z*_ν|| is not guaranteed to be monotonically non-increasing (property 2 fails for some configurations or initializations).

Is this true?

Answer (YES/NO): NO